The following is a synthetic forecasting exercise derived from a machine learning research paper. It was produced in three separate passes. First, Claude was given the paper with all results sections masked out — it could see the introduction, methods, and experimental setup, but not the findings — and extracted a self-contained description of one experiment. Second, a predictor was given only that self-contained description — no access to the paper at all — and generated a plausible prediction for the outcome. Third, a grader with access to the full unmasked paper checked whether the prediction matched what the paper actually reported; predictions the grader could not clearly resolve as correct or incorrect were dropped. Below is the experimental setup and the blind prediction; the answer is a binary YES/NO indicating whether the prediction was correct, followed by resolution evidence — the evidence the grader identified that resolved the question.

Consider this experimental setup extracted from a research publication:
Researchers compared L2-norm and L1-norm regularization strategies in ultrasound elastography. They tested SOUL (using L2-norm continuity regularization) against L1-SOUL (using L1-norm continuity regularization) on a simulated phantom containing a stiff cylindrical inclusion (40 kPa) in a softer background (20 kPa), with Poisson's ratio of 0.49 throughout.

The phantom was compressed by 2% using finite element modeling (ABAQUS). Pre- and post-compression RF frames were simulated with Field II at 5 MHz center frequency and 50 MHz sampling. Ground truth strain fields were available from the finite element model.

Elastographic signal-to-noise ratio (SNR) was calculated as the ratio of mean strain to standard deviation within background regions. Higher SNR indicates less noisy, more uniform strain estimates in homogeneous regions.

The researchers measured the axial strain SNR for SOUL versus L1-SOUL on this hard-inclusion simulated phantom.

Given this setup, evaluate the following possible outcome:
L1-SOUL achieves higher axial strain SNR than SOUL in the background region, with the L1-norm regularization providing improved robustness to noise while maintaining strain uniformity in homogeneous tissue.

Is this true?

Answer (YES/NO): YES